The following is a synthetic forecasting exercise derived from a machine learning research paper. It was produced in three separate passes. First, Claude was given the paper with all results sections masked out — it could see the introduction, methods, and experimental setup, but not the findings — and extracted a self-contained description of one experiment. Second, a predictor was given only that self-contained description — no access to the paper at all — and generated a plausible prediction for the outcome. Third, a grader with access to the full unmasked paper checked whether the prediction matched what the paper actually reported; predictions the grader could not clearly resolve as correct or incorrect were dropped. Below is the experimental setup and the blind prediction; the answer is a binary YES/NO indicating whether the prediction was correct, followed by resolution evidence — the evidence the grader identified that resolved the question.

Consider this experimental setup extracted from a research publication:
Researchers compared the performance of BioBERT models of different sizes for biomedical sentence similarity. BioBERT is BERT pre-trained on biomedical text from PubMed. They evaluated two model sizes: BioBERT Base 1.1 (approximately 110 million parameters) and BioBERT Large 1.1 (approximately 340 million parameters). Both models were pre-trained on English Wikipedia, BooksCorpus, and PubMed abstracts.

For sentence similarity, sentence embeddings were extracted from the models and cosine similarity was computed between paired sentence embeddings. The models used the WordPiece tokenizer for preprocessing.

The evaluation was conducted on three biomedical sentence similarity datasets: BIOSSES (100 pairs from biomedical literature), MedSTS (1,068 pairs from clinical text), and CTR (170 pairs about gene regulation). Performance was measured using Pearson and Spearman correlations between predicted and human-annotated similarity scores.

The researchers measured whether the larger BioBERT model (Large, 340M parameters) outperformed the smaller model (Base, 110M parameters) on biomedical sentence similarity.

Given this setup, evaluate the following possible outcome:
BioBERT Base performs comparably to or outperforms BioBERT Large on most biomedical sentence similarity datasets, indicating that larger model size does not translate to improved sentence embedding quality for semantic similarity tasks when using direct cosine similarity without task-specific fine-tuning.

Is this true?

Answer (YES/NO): YES